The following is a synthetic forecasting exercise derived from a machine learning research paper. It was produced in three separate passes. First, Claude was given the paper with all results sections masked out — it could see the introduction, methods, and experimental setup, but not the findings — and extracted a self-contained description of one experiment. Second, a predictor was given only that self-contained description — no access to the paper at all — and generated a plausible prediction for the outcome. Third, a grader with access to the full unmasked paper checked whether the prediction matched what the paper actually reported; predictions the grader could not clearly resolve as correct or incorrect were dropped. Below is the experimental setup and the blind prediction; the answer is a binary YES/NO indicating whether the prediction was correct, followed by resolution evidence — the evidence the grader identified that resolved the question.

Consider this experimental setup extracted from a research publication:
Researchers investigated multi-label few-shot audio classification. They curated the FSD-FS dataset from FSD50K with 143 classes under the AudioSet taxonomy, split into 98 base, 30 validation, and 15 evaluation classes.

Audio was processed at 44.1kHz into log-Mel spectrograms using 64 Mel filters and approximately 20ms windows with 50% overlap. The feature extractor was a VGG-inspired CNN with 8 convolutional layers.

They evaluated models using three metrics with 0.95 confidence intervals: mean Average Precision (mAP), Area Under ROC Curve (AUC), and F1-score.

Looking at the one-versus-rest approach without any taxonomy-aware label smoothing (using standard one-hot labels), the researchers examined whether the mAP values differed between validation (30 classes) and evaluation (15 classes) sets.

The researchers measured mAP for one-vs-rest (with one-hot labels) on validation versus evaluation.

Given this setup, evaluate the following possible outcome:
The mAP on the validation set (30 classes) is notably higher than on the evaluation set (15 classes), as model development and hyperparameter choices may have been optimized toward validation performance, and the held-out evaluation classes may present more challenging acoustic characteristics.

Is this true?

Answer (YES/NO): NO